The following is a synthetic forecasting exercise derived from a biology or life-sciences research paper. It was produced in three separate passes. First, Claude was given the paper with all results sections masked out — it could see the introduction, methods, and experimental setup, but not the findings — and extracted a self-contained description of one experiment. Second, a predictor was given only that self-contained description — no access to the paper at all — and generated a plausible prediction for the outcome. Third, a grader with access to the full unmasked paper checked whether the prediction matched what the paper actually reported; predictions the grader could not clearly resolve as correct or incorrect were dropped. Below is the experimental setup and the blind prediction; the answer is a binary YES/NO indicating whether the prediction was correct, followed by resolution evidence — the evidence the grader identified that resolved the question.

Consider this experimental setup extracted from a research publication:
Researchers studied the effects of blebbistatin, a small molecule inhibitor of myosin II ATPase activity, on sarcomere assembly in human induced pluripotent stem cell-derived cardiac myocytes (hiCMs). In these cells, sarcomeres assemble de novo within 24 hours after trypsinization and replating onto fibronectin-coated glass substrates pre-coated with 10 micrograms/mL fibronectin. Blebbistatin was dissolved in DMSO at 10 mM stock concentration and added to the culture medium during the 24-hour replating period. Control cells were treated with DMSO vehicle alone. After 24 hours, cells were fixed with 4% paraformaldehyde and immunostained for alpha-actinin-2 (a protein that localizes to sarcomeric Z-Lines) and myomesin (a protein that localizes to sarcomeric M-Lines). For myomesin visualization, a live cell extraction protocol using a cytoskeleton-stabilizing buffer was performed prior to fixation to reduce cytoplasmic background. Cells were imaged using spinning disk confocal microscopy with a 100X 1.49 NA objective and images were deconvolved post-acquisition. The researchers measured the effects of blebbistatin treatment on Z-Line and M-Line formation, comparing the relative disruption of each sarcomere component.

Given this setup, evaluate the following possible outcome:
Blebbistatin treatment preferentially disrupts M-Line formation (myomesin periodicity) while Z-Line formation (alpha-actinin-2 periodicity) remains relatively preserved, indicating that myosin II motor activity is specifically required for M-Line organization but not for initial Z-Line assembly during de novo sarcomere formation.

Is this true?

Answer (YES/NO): NO